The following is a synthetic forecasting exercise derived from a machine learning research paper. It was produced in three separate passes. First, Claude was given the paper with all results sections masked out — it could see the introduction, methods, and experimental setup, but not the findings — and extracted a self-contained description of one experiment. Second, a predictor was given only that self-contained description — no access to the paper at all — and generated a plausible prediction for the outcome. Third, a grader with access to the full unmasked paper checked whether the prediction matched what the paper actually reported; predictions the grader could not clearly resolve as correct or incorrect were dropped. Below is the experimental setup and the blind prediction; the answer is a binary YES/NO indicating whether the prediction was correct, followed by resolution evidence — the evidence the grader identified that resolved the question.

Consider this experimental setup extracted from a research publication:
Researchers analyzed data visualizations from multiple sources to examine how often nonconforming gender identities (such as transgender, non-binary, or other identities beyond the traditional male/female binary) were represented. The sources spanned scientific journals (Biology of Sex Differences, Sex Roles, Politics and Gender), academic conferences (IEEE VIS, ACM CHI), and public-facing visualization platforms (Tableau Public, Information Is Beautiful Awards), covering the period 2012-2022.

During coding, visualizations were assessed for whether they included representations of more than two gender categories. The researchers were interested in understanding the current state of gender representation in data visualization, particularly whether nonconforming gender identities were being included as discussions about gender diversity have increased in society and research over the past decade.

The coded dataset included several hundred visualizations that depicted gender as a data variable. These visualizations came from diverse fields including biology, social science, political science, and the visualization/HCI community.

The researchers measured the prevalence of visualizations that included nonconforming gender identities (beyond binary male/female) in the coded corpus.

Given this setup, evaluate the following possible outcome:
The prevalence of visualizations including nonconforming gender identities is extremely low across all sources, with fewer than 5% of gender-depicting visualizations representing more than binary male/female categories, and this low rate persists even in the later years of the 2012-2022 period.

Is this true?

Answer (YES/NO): NO